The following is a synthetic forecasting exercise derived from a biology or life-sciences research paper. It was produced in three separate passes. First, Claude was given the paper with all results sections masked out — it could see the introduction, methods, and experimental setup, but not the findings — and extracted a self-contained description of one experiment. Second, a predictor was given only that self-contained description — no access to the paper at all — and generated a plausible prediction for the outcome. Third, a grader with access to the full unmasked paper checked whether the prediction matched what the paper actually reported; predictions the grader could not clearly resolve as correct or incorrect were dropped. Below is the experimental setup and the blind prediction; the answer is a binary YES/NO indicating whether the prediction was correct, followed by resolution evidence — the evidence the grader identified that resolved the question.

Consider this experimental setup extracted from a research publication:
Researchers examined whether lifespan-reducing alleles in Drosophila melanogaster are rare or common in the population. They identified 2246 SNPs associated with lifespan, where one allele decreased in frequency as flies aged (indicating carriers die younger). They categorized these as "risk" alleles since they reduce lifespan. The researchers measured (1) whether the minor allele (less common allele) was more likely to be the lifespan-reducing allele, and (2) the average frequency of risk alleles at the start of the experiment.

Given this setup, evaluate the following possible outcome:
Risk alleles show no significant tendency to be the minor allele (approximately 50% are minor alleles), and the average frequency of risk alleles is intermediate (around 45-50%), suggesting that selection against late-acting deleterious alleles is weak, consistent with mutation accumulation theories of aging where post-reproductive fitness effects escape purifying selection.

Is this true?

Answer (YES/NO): NO